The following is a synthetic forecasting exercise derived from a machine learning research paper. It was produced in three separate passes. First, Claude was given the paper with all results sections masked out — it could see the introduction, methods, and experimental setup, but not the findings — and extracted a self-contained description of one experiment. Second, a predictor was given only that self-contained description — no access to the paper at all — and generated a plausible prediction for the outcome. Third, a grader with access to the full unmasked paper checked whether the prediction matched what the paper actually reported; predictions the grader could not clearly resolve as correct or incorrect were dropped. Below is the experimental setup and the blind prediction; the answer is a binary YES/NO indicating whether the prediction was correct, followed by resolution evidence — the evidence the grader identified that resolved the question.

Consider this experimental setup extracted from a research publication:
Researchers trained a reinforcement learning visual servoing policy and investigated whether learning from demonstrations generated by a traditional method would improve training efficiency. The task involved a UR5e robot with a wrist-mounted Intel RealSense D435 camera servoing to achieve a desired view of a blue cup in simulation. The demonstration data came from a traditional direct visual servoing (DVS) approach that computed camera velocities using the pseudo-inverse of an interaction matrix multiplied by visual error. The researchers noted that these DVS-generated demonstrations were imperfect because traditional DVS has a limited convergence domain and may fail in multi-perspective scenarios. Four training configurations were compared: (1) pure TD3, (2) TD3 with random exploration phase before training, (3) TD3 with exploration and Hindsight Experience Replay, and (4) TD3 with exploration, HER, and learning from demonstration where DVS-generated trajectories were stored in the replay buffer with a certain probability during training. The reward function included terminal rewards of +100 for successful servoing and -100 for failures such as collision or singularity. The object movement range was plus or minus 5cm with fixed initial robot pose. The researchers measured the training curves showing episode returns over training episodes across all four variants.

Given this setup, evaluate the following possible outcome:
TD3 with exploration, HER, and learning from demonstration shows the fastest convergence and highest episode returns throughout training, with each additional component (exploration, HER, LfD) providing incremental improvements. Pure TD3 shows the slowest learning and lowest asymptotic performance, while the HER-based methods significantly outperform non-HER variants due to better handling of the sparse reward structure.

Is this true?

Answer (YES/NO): YES